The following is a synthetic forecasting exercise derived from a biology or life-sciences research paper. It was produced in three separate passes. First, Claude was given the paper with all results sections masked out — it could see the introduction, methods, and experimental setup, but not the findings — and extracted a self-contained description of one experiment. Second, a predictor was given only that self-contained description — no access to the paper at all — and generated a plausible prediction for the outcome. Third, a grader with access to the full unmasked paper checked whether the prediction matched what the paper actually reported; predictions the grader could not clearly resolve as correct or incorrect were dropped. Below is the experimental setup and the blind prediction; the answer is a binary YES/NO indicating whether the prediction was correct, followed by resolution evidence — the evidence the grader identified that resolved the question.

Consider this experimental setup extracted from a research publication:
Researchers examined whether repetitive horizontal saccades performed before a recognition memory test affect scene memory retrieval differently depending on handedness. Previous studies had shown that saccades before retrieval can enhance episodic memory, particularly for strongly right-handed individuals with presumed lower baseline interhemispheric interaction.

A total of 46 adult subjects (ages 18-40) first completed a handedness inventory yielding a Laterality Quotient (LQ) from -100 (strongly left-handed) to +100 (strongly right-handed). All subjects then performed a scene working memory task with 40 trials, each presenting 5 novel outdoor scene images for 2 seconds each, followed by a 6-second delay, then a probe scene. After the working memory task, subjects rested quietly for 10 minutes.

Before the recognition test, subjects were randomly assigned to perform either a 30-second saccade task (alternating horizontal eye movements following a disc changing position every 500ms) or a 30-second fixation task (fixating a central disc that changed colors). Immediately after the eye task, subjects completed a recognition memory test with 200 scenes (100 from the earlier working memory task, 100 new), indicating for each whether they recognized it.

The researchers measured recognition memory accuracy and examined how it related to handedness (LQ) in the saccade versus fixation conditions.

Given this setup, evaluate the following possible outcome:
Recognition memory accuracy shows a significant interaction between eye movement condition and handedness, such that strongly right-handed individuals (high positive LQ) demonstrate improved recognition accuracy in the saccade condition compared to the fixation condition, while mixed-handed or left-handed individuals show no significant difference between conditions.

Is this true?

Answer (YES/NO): NO